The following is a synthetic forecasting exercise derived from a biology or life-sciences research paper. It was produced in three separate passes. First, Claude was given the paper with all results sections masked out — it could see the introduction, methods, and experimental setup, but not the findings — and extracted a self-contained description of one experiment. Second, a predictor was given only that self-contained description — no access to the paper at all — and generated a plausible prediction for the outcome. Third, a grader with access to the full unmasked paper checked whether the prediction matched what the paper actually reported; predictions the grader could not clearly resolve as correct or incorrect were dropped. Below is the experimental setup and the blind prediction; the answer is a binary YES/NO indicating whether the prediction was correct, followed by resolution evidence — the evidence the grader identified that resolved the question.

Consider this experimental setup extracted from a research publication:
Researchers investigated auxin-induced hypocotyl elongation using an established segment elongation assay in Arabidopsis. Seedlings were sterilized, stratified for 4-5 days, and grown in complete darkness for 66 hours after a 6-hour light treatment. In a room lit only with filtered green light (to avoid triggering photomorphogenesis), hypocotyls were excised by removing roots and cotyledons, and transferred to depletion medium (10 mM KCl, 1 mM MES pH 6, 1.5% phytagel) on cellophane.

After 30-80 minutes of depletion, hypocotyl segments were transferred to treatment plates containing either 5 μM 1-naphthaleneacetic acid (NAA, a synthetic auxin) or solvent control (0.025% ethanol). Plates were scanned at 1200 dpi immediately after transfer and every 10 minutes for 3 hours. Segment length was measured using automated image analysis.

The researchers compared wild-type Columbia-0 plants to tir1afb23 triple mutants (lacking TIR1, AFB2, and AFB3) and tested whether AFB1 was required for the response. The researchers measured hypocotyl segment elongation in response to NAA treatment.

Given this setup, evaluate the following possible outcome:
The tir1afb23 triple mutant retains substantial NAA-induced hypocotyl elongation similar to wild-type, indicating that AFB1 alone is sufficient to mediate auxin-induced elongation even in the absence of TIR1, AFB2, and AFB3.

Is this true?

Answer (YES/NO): NO